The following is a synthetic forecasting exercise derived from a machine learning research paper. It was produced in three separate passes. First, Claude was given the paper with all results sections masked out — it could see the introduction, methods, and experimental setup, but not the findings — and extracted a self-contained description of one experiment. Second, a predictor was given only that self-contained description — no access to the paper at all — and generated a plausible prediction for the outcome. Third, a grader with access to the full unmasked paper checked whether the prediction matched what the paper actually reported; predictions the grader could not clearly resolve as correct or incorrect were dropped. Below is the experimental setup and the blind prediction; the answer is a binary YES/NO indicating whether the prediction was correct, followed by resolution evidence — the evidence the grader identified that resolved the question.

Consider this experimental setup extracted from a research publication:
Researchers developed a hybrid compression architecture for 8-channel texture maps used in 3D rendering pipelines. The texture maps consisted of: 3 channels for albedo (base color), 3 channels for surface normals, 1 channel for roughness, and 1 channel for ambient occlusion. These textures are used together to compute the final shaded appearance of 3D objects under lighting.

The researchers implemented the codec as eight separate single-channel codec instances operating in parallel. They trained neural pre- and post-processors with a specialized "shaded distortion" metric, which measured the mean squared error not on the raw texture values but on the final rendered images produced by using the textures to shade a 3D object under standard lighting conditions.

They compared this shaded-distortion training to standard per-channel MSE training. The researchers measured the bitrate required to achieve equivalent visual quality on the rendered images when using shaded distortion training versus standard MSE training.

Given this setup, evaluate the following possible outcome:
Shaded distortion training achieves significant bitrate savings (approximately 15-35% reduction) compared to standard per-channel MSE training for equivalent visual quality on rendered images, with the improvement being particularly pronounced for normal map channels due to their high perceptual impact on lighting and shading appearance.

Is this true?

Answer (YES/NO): NO